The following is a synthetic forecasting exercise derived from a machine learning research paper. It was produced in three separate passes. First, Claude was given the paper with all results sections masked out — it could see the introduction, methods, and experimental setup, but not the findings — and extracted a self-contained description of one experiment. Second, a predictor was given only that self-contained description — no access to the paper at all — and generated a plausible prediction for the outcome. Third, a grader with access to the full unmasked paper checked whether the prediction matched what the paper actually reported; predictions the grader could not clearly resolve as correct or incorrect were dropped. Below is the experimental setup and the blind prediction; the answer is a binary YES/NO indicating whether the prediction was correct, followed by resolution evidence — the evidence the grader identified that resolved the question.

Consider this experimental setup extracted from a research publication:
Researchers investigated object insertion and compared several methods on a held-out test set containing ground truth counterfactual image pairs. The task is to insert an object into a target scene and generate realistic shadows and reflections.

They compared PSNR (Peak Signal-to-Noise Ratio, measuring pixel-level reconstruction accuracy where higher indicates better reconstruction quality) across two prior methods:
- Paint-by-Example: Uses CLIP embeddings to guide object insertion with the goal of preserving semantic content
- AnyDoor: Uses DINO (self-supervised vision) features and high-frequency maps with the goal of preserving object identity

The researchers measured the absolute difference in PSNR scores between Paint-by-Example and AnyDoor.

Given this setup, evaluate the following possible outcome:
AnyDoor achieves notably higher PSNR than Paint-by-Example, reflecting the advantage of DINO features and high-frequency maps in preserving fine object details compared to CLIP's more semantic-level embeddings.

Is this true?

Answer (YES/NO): YES